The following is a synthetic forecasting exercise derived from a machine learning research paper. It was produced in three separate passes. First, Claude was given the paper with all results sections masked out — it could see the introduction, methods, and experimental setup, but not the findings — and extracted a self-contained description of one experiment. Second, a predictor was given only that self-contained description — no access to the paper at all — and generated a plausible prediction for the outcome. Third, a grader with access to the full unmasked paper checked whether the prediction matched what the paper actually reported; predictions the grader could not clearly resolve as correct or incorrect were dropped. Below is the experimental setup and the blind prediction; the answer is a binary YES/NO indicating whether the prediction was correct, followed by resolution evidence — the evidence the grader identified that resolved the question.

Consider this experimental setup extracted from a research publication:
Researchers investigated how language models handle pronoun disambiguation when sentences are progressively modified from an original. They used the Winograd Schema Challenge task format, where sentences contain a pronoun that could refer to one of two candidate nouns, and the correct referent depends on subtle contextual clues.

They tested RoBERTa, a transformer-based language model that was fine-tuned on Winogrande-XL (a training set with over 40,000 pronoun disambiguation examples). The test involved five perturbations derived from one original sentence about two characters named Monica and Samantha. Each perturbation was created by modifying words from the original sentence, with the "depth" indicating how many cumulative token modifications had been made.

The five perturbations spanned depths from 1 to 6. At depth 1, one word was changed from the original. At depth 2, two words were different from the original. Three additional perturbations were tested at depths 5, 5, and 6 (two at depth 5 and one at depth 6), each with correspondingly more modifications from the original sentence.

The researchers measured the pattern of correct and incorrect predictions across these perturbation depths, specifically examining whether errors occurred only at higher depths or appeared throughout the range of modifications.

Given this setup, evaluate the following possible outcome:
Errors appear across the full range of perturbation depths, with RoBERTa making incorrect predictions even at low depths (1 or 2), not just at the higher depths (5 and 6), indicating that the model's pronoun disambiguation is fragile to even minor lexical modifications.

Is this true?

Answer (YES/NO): NO